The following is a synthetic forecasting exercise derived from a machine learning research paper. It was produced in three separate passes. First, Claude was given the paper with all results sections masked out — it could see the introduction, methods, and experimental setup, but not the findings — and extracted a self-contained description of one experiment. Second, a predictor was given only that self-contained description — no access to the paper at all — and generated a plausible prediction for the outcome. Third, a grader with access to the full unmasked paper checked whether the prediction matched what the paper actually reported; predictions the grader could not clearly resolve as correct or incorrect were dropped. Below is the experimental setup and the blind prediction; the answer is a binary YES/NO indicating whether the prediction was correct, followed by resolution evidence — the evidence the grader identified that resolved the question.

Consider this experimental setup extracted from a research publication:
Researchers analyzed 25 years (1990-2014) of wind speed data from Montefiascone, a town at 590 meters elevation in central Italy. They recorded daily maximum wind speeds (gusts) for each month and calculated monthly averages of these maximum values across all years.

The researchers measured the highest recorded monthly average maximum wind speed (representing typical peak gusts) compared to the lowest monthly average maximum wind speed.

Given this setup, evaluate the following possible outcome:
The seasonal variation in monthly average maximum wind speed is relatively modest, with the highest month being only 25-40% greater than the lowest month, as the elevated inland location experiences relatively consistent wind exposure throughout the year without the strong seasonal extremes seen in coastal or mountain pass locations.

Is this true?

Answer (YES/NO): NO